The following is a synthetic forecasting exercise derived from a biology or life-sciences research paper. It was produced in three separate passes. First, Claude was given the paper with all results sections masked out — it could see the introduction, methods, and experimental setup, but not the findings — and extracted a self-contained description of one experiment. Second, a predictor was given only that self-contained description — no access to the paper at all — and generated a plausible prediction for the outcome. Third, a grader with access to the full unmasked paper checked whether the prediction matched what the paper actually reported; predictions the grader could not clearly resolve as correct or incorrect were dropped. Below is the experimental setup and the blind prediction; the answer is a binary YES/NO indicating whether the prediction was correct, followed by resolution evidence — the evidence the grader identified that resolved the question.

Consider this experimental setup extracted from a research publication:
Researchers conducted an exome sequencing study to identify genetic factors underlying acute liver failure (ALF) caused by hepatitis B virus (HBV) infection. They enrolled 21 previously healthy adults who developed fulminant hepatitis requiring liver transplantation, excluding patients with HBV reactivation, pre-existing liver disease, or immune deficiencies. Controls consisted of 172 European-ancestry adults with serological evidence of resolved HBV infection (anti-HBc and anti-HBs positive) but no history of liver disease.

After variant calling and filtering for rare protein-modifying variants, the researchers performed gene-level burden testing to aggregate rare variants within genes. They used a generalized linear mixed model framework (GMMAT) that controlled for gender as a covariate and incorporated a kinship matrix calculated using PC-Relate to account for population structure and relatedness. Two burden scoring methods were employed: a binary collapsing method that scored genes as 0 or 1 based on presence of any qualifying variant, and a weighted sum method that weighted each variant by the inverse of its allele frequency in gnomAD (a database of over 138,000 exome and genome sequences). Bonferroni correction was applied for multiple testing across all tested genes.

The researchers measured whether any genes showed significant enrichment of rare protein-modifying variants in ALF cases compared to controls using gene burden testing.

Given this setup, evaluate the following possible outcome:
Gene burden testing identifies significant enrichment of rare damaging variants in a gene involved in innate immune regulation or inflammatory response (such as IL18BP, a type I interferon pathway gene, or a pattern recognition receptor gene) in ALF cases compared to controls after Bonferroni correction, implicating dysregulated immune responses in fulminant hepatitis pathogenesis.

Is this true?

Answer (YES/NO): NO